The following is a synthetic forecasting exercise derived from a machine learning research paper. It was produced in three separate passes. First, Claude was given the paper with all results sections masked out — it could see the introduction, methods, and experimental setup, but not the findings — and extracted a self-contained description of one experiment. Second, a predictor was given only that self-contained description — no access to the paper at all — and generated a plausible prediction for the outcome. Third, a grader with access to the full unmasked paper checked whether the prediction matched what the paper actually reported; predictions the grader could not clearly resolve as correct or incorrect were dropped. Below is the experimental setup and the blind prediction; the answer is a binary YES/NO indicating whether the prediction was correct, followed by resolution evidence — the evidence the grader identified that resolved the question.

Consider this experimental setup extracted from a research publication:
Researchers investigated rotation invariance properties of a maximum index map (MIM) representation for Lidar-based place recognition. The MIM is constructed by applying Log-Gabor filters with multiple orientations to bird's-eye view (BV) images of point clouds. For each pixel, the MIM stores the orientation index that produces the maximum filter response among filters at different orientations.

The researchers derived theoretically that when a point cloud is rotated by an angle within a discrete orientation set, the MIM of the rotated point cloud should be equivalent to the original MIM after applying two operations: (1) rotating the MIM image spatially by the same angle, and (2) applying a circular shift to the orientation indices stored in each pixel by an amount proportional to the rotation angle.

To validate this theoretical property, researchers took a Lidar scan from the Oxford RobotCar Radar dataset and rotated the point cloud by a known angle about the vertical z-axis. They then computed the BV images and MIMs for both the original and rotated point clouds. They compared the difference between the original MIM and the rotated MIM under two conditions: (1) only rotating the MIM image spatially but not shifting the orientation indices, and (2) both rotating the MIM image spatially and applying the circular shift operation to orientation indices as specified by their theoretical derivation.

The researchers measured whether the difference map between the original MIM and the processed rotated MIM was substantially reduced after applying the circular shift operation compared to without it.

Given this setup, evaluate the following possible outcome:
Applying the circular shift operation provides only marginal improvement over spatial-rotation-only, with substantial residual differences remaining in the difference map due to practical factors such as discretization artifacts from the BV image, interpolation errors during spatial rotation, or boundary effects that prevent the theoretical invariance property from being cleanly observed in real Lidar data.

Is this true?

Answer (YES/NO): NO